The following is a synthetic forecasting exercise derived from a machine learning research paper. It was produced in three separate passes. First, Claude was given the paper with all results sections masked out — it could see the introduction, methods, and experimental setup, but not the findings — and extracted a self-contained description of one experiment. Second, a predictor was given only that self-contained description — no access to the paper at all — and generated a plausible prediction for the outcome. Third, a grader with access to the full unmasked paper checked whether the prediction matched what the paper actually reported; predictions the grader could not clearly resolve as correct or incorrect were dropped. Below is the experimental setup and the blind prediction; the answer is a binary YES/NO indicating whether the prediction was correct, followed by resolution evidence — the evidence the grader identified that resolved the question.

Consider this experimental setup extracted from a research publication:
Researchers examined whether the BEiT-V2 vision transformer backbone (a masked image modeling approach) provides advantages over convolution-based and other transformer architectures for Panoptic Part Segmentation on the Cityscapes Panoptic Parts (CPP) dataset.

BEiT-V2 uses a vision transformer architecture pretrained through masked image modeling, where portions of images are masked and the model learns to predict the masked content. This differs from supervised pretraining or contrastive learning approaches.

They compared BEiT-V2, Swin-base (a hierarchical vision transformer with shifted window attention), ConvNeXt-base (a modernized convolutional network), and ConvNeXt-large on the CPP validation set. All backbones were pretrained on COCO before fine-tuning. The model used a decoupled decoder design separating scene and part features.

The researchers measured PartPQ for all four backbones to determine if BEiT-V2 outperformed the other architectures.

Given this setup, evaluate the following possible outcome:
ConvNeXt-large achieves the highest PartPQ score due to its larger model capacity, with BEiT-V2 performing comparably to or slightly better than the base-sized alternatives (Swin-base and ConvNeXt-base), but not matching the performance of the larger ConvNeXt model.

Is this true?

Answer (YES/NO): NO